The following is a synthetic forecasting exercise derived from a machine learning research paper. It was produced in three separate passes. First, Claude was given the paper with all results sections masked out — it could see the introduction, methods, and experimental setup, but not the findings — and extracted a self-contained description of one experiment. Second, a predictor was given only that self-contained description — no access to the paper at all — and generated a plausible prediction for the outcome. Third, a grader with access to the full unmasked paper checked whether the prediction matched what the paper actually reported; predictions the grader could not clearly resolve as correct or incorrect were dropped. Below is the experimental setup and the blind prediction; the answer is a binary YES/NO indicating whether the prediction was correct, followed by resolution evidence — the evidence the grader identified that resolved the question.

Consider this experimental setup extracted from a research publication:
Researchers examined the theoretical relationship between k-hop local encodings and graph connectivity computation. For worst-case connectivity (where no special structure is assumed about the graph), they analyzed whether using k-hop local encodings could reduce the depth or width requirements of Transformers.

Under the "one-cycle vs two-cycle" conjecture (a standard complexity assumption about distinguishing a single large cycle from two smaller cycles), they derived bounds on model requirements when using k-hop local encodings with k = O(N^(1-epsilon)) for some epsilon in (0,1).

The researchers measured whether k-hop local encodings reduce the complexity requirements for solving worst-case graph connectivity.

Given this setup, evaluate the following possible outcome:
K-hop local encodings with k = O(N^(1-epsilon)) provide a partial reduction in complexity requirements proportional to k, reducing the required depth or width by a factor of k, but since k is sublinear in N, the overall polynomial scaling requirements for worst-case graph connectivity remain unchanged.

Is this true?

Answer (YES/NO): NO